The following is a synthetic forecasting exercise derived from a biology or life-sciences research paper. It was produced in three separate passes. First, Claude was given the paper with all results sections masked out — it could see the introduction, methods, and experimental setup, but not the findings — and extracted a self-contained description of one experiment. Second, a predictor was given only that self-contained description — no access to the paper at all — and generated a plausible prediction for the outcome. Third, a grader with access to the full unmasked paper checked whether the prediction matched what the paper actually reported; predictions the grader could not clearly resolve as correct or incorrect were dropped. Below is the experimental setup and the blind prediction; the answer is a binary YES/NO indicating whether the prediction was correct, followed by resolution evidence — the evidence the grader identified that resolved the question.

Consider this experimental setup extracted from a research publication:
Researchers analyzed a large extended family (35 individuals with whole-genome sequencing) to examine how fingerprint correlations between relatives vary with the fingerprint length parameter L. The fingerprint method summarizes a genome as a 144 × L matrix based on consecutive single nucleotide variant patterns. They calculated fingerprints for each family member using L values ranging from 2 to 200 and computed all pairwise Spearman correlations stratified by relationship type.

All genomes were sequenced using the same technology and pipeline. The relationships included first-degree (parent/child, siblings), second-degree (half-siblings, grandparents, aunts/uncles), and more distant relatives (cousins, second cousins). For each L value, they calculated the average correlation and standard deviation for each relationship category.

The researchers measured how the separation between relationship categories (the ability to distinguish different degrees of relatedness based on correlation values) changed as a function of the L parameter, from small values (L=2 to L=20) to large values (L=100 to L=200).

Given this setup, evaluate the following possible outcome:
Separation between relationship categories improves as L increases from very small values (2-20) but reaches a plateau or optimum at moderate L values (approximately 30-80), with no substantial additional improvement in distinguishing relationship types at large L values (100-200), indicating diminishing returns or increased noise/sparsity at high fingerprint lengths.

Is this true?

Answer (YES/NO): NO